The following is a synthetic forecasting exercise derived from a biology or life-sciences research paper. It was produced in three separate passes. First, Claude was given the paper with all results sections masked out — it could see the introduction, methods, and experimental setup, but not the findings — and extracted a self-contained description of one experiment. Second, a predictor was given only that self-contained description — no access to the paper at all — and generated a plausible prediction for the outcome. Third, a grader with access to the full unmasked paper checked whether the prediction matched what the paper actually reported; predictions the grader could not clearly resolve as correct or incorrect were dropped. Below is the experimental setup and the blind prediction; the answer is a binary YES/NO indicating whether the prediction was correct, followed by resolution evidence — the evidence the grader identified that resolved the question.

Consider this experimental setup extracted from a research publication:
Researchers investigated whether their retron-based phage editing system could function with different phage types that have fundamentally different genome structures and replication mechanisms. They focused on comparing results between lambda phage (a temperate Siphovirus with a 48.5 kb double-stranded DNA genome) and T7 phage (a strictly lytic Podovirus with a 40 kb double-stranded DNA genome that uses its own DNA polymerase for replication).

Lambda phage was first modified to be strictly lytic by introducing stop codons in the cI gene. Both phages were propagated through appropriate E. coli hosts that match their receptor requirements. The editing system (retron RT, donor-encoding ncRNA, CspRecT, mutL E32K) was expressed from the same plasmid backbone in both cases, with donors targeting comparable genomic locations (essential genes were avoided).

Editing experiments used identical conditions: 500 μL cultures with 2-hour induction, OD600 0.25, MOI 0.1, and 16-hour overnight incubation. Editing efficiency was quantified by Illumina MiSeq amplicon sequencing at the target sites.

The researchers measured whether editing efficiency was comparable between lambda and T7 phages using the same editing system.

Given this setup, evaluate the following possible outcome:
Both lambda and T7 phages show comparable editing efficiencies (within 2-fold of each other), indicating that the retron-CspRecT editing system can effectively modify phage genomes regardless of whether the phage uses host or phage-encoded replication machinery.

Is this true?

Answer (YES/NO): NO